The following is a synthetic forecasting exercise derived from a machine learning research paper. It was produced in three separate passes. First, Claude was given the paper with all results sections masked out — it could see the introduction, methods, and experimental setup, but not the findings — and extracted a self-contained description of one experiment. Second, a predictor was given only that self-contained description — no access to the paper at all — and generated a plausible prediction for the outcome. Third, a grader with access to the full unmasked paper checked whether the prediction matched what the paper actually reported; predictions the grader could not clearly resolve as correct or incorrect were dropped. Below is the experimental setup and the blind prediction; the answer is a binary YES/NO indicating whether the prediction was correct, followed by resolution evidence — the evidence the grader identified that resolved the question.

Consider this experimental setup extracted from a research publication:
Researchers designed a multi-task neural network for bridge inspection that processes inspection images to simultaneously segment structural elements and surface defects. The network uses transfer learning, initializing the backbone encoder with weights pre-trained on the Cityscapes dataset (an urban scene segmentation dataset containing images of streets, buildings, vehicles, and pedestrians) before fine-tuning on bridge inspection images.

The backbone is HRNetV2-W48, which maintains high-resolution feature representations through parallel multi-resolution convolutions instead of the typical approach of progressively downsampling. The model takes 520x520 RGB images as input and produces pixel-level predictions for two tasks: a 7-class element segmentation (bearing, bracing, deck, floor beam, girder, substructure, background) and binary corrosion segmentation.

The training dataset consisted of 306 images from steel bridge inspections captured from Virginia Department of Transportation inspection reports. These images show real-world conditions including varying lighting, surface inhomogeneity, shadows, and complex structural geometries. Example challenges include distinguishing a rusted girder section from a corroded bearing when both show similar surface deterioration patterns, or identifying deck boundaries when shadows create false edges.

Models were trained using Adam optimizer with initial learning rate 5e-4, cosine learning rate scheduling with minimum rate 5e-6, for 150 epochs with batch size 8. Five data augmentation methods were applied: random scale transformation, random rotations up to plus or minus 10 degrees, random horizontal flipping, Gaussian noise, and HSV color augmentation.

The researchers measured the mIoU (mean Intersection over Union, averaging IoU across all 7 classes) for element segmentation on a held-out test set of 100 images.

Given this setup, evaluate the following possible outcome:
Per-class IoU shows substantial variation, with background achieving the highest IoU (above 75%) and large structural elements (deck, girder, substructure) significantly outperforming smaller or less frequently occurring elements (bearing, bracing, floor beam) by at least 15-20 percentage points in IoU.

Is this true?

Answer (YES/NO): NO